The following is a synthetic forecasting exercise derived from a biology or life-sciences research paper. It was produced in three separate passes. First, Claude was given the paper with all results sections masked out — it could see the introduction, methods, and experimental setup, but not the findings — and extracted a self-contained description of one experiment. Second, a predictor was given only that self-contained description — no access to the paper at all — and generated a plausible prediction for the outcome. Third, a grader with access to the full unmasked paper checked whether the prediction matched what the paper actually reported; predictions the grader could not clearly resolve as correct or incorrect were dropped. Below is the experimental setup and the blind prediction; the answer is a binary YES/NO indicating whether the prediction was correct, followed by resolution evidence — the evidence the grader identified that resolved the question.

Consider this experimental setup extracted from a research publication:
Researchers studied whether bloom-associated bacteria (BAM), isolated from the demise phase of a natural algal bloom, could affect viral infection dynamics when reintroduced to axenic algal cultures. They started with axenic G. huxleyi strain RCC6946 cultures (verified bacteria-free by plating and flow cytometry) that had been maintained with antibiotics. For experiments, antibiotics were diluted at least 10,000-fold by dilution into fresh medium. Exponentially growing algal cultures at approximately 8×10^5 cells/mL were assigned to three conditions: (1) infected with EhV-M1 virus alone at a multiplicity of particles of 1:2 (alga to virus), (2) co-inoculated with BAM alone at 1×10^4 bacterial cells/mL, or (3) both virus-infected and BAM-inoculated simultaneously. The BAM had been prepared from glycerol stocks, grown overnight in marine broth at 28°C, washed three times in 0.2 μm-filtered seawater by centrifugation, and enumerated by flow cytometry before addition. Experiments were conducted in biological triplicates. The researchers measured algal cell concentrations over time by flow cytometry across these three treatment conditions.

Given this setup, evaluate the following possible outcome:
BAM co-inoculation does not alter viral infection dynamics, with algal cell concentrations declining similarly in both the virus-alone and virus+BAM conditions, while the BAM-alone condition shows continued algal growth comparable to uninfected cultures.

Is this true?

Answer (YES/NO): NO